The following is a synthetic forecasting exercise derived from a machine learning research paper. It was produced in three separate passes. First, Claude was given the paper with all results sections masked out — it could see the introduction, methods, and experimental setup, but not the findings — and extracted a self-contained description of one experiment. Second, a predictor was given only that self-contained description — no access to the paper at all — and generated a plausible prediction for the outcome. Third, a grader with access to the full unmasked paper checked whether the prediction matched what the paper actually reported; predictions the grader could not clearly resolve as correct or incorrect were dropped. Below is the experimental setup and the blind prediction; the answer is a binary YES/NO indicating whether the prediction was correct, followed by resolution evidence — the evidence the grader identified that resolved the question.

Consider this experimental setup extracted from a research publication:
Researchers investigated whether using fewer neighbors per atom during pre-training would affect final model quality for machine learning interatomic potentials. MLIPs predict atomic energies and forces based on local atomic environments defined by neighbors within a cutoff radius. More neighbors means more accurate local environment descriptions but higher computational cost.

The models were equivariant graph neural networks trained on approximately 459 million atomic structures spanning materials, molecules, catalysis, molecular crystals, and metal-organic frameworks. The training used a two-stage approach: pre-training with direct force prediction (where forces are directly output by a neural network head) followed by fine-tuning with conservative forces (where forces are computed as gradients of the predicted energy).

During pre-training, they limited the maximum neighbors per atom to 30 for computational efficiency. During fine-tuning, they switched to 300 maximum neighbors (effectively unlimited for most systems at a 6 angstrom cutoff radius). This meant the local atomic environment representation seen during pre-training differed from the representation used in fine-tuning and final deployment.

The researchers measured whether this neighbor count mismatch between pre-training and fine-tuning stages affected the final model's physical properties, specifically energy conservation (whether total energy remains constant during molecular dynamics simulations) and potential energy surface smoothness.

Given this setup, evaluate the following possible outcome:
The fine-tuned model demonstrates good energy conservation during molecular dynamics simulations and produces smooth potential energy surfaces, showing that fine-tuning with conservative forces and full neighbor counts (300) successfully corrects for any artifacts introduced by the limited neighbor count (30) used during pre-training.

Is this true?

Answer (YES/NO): YES